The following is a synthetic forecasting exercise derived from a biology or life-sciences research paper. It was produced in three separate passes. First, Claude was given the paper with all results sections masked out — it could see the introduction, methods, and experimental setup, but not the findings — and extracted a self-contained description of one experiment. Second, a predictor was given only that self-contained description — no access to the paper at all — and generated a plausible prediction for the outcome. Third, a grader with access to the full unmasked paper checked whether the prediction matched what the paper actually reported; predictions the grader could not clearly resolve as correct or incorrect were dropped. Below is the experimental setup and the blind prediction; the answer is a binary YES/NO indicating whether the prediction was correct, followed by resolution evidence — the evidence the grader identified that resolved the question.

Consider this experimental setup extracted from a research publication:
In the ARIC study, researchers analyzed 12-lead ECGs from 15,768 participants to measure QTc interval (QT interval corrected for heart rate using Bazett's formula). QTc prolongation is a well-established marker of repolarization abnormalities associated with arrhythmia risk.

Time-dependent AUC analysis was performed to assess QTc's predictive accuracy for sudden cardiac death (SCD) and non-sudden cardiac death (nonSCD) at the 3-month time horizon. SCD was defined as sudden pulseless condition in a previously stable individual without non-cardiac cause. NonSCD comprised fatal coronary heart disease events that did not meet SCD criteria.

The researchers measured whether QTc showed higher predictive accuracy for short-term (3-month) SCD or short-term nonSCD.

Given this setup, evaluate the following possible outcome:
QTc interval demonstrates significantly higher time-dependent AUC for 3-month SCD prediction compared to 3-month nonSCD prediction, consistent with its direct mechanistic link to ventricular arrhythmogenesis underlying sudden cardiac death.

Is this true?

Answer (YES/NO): NO